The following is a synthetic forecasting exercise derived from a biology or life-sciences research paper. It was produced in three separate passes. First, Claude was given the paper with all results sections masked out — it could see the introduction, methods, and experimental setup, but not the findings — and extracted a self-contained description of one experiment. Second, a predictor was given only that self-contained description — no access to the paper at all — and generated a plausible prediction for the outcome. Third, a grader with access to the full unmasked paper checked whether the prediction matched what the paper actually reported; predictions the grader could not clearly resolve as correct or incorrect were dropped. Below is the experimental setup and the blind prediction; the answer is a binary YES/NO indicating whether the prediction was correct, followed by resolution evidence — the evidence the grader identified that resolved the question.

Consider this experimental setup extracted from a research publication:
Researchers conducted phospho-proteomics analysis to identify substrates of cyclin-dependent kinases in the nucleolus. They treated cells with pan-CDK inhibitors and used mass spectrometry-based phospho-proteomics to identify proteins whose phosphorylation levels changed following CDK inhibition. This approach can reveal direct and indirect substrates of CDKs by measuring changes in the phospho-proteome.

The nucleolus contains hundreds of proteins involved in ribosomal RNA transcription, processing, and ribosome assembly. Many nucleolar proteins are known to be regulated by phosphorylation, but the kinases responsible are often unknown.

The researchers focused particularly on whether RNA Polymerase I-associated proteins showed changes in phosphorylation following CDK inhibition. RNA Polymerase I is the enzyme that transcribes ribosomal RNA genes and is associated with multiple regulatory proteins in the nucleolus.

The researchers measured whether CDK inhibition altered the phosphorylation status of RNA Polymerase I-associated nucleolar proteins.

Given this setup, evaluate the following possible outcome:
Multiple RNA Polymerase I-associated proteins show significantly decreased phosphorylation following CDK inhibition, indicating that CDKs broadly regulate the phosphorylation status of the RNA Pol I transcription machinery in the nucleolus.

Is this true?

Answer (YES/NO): NO